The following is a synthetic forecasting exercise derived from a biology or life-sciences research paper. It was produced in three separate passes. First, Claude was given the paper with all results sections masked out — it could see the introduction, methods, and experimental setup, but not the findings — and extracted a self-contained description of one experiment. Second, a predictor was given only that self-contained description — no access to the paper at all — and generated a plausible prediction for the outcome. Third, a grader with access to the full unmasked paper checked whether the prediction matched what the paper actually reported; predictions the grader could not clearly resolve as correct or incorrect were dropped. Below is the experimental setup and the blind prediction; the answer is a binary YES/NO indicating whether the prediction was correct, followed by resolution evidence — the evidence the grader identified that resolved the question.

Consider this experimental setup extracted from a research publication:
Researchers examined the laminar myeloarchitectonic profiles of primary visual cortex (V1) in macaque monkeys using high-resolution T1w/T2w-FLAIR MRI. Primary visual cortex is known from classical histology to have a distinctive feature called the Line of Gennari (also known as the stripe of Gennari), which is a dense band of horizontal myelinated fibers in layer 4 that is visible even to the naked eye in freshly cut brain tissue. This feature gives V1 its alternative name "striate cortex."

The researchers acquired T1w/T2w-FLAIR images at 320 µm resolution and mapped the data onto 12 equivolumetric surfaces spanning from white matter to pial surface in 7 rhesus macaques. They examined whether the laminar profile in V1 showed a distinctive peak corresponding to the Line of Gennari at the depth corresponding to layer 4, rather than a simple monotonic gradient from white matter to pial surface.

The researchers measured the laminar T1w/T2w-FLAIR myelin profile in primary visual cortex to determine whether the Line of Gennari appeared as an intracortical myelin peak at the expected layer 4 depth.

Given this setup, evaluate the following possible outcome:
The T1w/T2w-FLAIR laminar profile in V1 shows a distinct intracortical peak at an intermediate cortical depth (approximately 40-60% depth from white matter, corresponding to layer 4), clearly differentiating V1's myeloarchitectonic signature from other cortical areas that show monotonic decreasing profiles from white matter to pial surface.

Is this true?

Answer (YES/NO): NO